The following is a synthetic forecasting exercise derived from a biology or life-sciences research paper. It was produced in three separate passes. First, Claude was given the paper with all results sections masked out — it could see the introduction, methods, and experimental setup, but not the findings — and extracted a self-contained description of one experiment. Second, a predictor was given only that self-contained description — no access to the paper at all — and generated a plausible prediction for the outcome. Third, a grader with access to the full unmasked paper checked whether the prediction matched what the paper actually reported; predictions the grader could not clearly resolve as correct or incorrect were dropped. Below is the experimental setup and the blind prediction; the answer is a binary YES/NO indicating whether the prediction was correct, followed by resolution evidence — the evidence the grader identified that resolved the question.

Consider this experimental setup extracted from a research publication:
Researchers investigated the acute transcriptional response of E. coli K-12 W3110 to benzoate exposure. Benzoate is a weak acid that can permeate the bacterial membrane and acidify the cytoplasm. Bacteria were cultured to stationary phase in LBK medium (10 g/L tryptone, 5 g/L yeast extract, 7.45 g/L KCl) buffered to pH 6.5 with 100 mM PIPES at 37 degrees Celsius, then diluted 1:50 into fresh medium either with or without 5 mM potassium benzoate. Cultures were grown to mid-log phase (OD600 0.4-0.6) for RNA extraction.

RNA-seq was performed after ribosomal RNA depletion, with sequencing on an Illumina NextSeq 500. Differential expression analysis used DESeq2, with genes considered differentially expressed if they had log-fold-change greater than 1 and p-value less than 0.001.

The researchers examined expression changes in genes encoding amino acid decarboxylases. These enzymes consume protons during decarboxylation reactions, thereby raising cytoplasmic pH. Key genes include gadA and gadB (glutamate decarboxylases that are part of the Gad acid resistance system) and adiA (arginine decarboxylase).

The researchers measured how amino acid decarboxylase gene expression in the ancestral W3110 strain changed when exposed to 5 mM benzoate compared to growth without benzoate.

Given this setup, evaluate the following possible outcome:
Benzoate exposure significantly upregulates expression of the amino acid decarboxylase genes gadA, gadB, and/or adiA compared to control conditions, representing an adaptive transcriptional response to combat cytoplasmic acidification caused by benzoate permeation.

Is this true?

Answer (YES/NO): YES